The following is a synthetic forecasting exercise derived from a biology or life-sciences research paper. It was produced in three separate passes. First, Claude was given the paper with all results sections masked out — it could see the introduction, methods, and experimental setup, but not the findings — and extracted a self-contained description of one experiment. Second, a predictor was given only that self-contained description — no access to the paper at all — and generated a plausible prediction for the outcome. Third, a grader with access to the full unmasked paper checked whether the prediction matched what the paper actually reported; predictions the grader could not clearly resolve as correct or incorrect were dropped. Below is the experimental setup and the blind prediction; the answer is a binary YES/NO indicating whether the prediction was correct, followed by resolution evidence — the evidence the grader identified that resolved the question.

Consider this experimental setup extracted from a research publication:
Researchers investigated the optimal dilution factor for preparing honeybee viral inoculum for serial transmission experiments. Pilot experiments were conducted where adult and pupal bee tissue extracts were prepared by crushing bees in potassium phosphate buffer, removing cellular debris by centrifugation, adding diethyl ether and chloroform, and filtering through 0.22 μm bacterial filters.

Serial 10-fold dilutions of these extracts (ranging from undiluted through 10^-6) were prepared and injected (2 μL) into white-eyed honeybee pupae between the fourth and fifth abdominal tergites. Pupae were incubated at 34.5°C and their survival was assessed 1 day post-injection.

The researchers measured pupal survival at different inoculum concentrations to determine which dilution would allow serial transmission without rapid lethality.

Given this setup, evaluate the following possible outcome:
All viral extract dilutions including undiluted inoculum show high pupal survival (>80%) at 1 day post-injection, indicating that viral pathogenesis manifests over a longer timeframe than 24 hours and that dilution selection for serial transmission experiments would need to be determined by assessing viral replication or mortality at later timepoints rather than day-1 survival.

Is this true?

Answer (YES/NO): NO